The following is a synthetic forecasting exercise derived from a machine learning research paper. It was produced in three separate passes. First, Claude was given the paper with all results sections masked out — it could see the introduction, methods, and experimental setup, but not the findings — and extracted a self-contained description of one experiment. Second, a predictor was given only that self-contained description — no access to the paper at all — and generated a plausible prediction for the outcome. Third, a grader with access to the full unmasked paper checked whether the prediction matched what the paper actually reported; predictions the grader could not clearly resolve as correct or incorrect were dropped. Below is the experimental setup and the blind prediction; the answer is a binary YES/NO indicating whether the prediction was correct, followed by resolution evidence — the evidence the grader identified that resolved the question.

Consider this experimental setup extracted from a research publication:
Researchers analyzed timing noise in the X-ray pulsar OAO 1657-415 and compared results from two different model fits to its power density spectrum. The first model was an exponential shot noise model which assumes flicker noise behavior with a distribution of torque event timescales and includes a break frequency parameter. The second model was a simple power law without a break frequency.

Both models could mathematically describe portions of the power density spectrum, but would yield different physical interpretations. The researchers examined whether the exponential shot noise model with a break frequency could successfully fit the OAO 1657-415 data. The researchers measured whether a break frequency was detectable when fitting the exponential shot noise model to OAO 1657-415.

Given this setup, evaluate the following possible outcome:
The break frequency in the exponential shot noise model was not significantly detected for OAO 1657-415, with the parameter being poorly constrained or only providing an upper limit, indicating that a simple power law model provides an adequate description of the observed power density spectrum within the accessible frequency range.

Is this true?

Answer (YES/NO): NO